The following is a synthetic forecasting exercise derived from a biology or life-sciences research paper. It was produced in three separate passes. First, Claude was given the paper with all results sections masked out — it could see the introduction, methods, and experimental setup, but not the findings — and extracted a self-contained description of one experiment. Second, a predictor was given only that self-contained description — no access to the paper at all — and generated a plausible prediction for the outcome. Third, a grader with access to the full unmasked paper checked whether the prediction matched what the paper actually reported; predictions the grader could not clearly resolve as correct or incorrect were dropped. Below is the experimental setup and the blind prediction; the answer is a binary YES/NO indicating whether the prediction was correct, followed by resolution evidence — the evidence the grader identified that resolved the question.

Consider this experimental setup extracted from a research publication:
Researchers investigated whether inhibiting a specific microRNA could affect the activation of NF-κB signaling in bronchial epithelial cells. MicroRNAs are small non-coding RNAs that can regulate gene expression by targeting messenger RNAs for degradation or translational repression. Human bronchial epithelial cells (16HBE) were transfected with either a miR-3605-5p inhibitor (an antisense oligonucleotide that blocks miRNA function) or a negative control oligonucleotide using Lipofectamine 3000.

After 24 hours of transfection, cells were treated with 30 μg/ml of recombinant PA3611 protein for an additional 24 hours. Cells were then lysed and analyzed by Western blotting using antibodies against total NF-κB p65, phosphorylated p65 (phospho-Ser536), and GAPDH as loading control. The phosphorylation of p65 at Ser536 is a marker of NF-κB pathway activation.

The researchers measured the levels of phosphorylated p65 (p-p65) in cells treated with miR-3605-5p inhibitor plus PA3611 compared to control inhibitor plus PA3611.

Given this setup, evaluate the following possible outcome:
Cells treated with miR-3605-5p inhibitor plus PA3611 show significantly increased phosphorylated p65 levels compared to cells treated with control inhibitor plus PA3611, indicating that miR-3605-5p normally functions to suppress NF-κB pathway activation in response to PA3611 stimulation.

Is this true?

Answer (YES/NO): NO